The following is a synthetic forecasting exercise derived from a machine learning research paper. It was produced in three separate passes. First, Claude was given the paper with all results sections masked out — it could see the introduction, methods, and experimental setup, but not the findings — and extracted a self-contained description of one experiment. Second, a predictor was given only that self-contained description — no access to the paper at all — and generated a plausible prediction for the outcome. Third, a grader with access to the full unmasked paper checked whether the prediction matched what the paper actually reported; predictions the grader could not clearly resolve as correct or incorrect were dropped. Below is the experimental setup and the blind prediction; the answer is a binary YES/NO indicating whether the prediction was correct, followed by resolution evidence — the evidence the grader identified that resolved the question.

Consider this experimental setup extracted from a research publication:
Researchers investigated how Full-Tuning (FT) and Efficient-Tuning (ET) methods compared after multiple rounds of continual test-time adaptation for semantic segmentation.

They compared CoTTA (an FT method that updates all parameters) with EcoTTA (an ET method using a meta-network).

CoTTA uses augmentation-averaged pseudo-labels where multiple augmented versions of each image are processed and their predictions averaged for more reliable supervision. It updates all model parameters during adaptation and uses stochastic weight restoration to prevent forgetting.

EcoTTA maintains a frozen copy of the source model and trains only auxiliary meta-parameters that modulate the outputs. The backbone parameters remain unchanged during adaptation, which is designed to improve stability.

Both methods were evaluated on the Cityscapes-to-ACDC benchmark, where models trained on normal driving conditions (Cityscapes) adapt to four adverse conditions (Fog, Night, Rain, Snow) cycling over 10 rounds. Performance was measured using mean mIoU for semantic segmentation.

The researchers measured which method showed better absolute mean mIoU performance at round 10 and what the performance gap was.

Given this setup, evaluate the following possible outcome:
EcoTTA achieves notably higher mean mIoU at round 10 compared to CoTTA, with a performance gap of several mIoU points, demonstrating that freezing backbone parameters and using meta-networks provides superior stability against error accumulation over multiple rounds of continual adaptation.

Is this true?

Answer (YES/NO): NO